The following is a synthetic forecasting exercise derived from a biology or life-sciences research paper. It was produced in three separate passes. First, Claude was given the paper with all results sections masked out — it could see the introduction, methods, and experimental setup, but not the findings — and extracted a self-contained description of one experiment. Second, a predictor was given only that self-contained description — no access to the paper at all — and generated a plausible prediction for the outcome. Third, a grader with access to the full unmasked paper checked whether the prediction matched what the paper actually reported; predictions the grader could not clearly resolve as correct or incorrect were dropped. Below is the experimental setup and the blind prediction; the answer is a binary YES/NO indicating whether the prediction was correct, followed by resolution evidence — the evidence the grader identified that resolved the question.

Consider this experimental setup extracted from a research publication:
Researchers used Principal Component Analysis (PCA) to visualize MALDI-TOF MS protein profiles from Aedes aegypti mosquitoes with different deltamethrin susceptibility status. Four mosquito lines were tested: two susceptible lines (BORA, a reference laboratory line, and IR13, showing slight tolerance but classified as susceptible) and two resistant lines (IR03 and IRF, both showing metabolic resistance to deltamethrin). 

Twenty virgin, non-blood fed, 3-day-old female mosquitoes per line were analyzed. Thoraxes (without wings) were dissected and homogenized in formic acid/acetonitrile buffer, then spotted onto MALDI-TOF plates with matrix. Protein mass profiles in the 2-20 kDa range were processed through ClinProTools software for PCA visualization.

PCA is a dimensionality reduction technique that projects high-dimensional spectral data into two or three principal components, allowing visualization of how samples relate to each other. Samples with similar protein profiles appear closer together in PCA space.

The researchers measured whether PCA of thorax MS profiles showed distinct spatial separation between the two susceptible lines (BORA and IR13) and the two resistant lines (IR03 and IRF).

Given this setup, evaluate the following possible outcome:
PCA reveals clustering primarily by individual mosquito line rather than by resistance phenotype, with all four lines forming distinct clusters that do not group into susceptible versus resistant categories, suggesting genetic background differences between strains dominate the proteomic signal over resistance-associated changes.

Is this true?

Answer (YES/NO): NO